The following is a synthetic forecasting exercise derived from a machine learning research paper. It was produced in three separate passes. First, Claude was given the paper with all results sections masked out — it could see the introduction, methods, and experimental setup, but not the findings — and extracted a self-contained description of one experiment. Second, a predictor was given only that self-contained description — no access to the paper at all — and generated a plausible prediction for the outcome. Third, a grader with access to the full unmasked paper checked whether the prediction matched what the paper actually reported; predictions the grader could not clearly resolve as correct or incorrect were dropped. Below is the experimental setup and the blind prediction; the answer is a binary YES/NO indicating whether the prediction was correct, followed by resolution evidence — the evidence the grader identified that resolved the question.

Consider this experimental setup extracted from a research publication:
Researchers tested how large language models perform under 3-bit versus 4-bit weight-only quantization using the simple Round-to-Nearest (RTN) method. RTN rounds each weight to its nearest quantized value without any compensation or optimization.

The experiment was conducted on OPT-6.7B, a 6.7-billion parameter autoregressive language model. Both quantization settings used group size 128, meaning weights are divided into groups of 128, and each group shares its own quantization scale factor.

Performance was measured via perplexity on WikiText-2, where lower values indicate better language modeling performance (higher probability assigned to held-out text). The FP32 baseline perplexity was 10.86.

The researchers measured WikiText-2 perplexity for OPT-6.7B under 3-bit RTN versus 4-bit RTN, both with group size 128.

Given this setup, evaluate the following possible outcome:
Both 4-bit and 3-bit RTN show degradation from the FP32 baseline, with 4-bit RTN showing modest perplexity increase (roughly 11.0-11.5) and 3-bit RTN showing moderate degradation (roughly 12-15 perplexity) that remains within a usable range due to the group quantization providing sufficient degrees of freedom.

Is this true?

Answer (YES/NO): NO